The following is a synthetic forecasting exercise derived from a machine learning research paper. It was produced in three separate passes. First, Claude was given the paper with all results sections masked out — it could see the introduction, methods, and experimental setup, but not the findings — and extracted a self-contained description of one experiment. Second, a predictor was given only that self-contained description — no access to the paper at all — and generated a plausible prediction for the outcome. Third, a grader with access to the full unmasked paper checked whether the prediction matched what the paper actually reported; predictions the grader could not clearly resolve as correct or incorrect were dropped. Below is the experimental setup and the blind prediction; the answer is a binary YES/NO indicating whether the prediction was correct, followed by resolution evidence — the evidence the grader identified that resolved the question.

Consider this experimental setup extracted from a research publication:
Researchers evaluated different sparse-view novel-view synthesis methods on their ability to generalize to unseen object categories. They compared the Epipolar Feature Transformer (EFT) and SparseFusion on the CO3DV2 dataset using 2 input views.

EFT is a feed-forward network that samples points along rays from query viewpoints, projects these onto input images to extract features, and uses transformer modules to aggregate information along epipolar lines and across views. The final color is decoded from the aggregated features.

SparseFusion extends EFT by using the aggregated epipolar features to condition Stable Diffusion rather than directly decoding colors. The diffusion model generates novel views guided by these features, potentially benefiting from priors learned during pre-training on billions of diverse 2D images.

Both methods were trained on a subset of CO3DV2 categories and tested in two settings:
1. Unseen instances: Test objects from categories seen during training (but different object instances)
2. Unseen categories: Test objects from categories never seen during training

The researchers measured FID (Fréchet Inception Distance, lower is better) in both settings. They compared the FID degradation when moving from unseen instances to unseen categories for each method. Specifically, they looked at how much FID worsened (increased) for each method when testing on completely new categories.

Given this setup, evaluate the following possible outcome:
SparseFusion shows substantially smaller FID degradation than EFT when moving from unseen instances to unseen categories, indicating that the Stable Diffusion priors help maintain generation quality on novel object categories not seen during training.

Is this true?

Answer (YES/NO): NO